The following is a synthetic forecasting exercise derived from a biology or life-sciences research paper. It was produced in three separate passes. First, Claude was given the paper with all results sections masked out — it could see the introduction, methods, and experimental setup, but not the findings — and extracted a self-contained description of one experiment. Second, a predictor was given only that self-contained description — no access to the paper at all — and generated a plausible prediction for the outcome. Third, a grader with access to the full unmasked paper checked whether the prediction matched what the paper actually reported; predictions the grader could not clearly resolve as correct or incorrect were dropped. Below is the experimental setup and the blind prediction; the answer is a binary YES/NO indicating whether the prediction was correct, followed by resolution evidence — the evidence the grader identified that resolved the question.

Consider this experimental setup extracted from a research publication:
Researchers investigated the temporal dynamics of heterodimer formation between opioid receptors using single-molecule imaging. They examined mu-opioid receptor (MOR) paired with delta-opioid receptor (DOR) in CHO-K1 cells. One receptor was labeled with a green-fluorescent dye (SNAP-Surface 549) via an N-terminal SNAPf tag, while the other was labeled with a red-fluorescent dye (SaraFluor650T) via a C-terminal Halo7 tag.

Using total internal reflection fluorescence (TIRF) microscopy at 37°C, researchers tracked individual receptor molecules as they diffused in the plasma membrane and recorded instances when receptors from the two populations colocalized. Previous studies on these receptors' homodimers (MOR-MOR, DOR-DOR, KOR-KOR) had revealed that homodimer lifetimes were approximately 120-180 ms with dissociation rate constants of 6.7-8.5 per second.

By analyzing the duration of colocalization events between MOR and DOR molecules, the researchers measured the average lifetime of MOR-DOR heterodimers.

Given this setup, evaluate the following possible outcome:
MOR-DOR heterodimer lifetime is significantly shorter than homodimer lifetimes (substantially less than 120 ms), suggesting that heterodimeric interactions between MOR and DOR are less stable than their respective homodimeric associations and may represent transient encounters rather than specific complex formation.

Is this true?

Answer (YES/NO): NO